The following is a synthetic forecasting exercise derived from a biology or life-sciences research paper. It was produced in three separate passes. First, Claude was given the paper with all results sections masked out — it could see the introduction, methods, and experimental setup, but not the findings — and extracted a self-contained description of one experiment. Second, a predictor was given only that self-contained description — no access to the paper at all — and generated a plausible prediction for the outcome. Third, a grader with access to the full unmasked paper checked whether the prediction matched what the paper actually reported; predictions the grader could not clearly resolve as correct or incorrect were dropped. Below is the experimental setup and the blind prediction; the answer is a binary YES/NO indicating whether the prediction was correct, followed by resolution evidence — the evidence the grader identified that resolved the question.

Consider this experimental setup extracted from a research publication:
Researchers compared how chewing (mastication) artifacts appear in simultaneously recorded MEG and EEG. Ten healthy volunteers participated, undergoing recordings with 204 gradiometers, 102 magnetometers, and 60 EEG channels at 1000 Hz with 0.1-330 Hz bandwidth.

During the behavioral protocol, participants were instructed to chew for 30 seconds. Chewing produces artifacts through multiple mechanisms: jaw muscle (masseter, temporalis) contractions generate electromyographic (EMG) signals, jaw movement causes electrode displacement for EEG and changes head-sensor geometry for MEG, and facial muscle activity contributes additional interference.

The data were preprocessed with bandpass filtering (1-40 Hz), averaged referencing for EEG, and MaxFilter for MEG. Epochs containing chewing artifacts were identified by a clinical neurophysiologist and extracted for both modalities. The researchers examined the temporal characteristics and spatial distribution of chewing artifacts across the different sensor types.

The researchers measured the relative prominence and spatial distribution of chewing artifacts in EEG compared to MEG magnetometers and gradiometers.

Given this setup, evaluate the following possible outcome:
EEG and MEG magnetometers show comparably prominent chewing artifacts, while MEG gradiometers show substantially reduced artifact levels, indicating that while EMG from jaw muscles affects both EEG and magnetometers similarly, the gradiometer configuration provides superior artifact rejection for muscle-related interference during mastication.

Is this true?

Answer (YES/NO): NO